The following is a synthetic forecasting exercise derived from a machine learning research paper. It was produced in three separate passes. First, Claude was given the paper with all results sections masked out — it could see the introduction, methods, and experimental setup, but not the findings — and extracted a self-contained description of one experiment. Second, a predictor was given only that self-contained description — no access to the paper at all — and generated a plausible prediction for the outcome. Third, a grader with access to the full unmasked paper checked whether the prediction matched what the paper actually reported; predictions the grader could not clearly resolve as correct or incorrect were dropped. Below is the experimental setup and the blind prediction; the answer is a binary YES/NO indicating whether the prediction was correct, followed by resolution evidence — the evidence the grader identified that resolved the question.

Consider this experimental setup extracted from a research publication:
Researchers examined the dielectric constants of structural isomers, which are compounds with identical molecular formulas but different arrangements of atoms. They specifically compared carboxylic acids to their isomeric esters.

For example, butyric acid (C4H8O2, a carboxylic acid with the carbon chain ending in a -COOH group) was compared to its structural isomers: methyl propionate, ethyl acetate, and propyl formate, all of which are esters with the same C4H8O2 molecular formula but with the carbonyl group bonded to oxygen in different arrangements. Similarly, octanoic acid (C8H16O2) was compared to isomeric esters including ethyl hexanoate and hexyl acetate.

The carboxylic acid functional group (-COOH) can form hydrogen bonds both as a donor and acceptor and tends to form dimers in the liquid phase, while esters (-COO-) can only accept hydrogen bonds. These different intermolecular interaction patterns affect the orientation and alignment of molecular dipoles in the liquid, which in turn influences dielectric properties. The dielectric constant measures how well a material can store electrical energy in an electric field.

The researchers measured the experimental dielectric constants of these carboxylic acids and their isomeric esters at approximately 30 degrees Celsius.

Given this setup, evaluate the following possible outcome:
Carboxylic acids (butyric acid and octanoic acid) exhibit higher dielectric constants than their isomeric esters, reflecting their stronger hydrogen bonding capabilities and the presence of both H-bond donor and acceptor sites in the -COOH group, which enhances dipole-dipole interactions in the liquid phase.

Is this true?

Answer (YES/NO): NO